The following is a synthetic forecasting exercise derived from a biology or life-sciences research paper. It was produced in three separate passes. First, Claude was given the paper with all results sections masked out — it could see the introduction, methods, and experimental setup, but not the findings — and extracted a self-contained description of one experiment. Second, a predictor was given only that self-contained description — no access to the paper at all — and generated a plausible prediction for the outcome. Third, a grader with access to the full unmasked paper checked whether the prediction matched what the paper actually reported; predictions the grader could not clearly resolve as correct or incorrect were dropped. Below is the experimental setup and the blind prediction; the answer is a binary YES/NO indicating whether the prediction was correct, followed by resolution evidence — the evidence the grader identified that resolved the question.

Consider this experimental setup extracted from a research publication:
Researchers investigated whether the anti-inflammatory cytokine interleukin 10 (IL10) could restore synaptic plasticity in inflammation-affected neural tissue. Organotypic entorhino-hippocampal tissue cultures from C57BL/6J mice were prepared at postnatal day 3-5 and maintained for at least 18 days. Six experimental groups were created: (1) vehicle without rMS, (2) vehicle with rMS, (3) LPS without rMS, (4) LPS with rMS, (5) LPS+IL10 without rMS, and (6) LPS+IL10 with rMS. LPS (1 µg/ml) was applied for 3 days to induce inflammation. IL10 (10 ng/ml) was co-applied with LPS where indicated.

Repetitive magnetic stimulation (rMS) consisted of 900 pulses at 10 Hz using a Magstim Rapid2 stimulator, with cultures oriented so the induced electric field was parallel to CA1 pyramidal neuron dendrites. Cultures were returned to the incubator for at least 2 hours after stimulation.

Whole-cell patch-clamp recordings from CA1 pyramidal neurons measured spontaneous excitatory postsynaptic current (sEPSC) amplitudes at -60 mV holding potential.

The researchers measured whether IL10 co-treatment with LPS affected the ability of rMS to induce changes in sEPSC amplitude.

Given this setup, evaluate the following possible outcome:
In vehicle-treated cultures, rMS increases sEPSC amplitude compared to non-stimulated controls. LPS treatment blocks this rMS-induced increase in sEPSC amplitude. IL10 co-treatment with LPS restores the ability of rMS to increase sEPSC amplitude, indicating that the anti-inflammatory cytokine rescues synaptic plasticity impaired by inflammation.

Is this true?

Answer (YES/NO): YES